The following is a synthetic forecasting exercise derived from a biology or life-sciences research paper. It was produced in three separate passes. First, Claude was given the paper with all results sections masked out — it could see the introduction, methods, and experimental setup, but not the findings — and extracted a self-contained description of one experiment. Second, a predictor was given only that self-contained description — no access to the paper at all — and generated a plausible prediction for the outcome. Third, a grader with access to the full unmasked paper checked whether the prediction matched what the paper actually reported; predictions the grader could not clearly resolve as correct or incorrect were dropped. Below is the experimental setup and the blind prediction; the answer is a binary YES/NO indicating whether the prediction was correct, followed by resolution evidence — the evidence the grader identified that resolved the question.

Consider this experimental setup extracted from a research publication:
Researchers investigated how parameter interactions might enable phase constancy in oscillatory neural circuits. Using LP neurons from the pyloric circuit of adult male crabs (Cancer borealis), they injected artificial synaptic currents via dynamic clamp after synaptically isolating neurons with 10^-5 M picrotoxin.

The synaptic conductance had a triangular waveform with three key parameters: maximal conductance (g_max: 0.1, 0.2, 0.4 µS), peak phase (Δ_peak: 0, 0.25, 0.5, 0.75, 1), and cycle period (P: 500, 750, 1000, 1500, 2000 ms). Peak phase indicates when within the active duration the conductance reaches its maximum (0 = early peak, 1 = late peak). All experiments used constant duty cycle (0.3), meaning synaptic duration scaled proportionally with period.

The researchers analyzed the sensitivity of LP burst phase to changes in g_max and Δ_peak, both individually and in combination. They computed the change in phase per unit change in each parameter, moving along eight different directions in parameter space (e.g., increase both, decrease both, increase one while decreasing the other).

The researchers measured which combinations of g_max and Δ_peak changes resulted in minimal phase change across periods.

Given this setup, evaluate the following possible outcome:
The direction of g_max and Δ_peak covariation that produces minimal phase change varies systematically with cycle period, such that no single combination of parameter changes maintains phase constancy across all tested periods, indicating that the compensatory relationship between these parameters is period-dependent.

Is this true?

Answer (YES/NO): NO